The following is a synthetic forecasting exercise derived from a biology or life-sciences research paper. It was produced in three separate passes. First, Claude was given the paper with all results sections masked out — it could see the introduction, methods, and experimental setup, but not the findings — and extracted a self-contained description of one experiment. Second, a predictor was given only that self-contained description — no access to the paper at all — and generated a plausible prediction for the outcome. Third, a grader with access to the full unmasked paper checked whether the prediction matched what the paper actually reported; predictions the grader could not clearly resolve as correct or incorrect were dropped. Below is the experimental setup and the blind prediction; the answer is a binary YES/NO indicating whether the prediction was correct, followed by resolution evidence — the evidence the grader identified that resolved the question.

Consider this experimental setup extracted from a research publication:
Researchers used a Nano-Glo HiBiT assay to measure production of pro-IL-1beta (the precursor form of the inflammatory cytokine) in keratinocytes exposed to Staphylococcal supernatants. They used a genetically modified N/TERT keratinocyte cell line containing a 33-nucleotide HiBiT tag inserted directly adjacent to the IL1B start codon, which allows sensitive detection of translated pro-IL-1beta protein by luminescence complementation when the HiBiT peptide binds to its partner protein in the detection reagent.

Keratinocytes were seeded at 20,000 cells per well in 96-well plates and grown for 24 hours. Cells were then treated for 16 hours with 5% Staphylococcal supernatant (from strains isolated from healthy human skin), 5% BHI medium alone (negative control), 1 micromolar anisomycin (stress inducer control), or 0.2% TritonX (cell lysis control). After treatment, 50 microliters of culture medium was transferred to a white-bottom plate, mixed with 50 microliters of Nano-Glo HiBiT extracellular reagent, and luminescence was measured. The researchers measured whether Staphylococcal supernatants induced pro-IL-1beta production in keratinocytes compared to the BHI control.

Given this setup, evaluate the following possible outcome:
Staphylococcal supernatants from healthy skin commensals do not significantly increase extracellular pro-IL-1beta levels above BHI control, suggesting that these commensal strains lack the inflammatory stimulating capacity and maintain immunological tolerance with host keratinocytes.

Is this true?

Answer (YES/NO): NO